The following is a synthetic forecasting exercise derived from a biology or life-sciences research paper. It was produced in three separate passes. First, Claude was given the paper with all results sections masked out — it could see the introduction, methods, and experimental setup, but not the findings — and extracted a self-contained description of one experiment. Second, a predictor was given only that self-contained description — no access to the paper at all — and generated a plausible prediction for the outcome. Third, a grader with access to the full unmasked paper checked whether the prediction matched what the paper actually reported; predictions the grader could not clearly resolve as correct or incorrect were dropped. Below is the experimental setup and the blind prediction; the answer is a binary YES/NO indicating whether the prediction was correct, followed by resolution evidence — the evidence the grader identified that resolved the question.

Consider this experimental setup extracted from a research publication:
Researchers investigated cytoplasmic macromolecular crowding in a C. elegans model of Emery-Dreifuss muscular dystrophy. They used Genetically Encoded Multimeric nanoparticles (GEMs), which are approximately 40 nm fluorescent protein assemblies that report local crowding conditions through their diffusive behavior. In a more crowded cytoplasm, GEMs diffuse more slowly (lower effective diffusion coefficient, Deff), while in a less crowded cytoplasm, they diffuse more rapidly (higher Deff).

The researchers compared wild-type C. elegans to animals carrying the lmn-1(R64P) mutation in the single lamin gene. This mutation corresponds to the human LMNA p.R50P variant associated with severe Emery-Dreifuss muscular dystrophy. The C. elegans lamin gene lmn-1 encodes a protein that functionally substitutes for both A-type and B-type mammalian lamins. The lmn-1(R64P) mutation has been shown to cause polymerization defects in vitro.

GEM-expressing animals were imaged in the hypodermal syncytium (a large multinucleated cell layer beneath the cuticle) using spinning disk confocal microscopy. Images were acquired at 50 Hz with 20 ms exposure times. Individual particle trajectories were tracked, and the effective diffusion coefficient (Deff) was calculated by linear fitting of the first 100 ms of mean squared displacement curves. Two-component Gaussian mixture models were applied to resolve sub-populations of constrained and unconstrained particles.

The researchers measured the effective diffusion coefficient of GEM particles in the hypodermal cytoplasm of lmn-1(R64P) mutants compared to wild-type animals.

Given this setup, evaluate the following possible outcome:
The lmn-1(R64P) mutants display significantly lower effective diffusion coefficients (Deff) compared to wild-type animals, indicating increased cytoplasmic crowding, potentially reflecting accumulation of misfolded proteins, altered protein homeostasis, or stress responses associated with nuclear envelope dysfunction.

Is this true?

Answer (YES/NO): NO